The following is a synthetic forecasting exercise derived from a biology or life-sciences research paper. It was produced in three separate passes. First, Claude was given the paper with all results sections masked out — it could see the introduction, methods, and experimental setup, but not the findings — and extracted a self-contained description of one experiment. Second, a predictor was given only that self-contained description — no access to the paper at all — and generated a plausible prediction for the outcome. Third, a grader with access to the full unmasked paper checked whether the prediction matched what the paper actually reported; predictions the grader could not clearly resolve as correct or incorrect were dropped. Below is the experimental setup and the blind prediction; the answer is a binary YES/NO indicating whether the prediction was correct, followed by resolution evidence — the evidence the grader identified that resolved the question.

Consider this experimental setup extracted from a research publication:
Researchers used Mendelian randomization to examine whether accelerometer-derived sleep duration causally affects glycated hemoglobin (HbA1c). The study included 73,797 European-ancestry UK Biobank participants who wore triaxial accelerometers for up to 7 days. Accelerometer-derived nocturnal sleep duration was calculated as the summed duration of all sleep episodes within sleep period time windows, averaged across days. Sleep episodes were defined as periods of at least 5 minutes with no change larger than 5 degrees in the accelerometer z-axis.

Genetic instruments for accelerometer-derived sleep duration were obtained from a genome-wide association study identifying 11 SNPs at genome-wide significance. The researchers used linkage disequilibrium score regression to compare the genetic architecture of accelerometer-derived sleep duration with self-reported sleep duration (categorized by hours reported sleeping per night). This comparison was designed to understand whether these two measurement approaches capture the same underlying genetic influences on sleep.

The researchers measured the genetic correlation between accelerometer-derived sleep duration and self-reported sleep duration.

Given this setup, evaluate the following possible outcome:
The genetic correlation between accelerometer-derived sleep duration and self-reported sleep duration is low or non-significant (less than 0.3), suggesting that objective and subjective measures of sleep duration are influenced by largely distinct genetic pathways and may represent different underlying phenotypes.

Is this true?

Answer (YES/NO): NO